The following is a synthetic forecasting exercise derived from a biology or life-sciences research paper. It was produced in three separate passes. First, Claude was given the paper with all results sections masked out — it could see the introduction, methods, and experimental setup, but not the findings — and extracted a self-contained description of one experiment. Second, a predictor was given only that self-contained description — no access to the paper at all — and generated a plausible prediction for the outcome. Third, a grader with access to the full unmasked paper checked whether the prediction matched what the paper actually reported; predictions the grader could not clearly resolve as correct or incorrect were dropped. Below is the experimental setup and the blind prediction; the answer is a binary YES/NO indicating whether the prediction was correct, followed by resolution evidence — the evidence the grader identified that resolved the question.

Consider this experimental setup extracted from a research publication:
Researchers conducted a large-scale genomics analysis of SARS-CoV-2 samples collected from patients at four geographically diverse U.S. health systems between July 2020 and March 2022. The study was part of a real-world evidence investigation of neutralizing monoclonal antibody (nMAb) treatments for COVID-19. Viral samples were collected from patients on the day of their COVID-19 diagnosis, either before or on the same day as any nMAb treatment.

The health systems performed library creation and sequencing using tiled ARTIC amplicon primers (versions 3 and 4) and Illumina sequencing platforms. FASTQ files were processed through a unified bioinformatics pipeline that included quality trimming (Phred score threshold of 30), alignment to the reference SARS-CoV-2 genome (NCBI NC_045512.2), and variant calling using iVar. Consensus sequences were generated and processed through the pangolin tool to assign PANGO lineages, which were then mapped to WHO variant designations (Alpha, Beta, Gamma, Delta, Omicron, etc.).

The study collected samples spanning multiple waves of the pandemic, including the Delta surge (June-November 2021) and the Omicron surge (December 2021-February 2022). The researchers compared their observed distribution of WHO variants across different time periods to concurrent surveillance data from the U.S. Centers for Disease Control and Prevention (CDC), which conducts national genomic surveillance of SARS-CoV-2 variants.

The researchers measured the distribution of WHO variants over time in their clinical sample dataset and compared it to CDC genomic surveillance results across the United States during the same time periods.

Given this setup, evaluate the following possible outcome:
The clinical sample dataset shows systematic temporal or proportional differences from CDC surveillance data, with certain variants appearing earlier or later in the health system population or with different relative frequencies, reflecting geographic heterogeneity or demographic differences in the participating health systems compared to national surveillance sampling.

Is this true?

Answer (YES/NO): NO